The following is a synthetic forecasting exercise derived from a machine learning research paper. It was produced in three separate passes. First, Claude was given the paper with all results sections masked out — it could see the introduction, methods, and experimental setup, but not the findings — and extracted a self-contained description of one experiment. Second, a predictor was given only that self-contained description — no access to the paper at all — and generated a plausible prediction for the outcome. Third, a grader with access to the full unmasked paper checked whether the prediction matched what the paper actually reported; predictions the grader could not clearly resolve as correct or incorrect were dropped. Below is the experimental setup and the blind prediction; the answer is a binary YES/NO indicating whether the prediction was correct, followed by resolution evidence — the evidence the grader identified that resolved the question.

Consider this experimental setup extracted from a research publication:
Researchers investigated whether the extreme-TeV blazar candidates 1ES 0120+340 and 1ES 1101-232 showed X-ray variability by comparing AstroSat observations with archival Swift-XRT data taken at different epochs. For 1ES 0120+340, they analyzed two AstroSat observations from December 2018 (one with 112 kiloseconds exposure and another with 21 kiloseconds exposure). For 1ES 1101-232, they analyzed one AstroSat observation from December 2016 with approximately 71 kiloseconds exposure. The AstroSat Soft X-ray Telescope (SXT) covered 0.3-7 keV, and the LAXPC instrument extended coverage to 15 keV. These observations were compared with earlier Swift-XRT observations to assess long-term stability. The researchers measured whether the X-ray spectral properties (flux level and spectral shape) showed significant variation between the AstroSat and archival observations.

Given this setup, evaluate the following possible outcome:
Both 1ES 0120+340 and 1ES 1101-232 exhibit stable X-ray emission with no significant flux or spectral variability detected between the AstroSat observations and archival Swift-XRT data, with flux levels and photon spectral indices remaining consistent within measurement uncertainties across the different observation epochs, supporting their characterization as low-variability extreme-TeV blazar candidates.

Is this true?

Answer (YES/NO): YES